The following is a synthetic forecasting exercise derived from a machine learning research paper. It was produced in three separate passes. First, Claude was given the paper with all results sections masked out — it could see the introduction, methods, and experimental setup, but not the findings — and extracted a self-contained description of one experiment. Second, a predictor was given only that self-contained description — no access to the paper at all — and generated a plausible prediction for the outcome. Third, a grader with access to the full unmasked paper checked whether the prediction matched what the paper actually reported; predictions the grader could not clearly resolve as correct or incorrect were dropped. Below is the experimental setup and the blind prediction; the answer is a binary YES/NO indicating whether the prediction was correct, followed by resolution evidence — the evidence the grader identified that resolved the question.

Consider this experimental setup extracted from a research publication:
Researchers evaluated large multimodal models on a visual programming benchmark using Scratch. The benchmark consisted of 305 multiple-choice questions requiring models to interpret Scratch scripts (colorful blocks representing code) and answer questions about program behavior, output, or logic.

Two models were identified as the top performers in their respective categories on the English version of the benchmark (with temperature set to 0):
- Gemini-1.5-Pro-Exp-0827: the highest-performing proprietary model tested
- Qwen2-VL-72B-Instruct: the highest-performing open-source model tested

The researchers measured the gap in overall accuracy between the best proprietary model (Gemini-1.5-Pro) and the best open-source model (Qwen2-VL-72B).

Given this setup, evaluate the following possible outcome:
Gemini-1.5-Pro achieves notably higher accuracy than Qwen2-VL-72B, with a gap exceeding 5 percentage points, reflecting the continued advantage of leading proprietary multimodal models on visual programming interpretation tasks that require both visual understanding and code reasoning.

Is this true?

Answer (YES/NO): YES